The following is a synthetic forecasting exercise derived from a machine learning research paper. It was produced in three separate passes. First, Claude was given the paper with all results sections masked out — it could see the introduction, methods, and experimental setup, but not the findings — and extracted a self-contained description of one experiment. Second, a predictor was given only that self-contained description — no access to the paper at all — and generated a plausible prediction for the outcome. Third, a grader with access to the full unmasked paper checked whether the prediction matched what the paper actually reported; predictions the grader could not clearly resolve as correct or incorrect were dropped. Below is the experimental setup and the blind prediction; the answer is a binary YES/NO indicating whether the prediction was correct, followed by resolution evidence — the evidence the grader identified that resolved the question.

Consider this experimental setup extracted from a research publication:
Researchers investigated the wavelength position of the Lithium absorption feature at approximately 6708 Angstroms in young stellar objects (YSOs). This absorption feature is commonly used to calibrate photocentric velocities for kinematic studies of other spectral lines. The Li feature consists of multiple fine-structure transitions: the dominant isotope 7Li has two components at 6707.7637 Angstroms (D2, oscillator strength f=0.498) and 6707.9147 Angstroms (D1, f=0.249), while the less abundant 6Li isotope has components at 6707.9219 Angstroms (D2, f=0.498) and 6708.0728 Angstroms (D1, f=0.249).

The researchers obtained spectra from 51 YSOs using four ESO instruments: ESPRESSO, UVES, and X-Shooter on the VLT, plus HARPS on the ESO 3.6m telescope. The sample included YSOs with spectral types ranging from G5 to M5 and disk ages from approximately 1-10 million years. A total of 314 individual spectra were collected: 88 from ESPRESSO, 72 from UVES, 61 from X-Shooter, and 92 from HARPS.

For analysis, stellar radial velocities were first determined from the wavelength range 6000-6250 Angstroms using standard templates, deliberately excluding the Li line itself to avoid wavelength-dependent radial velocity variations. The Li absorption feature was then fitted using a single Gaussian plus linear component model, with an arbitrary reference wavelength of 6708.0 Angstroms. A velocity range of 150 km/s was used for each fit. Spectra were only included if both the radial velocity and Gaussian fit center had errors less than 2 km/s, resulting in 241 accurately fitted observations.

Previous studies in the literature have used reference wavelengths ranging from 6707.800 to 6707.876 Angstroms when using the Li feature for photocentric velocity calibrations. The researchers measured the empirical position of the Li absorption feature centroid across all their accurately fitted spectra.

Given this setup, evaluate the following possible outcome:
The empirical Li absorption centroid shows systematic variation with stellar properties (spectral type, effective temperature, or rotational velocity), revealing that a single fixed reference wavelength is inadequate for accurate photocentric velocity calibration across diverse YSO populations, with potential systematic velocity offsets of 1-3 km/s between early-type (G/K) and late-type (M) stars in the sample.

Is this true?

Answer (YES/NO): YES